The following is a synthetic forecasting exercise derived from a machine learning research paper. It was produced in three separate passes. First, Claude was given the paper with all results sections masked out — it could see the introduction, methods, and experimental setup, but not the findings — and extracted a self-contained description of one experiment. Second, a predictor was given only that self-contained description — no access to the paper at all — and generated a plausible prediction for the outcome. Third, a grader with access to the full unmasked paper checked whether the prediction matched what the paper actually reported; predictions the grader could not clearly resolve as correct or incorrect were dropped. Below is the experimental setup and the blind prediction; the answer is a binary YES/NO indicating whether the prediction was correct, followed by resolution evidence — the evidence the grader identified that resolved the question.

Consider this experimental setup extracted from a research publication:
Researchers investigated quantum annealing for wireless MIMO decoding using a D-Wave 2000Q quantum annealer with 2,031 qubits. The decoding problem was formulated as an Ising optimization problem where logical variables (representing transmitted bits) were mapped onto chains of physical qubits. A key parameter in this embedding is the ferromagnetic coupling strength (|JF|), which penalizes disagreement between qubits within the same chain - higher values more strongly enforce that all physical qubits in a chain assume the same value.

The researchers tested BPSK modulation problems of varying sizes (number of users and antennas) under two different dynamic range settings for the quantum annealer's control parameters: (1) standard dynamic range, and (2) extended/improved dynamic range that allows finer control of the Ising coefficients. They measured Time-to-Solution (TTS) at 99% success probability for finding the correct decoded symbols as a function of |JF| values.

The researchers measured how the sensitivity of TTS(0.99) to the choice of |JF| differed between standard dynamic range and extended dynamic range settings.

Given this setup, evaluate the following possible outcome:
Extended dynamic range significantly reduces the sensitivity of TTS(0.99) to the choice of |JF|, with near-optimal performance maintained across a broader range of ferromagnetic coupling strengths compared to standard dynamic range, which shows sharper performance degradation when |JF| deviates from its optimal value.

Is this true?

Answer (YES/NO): YES